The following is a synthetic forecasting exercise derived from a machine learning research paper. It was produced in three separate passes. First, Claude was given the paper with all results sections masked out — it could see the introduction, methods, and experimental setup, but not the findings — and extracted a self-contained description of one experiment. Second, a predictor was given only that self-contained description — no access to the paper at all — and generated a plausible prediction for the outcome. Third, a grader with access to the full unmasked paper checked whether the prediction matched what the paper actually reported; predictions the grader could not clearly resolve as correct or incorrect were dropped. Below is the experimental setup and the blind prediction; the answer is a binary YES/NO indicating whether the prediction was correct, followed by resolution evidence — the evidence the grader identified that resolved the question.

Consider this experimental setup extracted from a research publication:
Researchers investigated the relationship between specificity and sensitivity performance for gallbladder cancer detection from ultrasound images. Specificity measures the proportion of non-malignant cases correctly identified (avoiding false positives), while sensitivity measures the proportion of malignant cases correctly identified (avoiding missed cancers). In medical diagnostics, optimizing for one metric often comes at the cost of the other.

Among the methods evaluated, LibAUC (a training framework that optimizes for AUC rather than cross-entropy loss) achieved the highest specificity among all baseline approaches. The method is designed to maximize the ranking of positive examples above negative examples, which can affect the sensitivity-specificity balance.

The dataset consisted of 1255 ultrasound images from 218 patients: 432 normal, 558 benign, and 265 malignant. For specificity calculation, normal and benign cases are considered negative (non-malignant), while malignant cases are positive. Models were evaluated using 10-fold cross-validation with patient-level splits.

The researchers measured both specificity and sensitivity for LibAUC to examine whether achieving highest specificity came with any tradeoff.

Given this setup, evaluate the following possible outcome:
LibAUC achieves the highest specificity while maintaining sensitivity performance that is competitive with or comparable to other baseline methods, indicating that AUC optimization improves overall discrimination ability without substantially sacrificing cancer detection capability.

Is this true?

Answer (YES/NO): NO